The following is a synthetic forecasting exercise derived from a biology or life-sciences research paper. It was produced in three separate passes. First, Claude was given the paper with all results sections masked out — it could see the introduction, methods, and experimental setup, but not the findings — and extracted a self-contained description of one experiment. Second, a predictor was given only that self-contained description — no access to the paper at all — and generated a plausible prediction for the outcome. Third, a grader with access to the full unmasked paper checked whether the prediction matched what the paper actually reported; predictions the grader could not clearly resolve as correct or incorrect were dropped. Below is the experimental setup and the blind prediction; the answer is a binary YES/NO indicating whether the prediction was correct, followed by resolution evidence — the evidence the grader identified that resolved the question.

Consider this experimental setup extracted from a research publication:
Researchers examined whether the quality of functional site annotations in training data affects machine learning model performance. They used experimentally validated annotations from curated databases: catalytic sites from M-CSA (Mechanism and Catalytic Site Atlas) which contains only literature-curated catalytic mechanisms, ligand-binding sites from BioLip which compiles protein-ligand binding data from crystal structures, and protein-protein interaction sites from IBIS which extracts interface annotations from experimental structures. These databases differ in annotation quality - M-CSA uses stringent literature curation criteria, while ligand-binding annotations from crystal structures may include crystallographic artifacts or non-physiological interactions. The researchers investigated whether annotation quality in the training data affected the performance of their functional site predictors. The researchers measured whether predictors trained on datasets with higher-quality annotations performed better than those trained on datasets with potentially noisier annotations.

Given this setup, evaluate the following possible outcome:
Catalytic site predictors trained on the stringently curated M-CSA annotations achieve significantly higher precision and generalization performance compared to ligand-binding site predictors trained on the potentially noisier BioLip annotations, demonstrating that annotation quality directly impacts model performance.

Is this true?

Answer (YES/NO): YES